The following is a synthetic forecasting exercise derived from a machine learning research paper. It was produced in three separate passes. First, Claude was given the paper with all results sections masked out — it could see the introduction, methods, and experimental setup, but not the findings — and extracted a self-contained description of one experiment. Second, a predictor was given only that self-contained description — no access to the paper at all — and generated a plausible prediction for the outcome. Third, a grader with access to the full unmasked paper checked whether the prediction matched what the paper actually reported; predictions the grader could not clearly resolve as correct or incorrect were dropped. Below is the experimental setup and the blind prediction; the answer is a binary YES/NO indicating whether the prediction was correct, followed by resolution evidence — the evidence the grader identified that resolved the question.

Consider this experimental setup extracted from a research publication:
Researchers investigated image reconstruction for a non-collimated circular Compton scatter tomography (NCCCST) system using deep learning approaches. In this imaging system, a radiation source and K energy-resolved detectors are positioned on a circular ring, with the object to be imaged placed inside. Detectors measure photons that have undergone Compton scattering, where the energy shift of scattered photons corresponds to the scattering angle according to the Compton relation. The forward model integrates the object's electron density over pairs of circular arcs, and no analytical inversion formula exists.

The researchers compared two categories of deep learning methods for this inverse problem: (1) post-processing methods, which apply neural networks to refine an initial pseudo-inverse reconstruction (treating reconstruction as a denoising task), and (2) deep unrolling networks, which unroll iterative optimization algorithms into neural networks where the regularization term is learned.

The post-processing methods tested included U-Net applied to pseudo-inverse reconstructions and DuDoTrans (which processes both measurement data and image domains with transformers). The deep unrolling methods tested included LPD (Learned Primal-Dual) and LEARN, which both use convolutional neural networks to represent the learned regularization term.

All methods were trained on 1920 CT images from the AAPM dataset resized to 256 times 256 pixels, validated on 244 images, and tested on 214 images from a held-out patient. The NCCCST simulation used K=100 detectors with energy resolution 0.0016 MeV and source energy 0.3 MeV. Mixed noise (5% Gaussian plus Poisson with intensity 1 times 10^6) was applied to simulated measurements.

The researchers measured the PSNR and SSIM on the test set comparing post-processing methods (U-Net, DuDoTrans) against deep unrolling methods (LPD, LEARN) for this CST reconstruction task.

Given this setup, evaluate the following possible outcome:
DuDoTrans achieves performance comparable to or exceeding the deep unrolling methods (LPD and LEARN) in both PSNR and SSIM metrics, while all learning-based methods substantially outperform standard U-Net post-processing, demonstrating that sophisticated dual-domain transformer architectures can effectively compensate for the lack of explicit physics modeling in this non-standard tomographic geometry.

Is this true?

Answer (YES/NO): NO